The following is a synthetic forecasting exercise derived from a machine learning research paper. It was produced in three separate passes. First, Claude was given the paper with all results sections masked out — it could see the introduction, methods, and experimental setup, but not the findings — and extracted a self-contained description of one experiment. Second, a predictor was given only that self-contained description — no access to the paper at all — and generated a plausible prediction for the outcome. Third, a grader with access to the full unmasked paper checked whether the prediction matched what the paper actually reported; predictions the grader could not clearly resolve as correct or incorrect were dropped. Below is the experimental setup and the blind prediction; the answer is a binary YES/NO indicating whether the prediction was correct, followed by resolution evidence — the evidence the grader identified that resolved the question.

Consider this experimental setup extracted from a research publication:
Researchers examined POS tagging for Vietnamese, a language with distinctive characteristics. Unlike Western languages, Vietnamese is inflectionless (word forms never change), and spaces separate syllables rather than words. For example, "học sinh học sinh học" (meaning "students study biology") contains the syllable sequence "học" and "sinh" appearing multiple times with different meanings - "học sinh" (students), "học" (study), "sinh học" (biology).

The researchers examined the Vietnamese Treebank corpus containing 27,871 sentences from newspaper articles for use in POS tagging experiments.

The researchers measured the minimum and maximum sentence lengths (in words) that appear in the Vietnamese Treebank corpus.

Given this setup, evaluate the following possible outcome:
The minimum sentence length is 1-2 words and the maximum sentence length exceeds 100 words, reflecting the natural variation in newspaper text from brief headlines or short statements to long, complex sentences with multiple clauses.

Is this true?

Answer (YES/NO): YES